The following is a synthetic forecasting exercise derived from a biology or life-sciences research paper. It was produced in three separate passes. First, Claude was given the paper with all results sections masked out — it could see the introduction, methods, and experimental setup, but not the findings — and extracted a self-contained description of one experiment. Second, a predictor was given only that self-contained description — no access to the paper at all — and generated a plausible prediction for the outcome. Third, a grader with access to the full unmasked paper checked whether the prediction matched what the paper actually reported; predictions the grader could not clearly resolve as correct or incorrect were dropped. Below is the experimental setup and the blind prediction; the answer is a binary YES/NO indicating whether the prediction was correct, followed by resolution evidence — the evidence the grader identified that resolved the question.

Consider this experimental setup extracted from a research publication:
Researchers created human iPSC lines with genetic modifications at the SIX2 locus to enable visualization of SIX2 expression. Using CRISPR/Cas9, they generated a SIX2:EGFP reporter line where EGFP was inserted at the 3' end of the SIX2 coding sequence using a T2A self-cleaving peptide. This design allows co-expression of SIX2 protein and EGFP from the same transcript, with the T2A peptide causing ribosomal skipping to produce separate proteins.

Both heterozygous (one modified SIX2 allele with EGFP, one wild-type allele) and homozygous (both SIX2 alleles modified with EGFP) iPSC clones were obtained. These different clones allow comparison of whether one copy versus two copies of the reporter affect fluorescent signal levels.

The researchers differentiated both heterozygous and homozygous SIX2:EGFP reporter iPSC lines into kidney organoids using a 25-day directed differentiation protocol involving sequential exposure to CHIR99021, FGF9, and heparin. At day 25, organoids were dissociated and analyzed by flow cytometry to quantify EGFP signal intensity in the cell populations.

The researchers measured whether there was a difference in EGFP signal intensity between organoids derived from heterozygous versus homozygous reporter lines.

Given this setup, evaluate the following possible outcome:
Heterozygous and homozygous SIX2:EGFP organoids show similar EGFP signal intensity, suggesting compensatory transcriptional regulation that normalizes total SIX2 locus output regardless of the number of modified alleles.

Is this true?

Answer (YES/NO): NO